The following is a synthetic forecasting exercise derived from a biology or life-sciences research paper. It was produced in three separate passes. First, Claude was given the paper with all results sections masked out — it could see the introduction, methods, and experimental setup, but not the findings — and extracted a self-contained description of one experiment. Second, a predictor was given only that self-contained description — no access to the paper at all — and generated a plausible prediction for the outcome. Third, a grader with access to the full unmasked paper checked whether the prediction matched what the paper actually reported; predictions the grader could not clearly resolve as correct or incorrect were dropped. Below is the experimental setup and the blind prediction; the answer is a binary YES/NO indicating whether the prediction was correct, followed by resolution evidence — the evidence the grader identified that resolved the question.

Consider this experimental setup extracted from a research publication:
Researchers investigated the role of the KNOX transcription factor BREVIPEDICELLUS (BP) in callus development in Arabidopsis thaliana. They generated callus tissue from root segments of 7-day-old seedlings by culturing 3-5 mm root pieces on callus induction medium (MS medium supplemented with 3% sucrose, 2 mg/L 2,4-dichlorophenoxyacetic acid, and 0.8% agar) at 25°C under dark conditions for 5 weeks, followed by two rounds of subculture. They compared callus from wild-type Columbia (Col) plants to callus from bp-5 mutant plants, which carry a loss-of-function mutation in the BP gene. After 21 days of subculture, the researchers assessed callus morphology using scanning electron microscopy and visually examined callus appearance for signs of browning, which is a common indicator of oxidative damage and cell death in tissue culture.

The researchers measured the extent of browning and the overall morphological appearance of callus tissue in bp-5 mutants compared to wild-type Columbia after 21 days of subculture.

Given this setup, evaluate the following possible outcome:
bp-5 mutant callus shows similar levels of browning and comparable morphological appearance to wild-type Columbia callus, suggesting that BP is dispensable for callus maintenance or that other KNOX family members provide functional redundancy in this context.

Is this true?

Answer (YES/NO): YES